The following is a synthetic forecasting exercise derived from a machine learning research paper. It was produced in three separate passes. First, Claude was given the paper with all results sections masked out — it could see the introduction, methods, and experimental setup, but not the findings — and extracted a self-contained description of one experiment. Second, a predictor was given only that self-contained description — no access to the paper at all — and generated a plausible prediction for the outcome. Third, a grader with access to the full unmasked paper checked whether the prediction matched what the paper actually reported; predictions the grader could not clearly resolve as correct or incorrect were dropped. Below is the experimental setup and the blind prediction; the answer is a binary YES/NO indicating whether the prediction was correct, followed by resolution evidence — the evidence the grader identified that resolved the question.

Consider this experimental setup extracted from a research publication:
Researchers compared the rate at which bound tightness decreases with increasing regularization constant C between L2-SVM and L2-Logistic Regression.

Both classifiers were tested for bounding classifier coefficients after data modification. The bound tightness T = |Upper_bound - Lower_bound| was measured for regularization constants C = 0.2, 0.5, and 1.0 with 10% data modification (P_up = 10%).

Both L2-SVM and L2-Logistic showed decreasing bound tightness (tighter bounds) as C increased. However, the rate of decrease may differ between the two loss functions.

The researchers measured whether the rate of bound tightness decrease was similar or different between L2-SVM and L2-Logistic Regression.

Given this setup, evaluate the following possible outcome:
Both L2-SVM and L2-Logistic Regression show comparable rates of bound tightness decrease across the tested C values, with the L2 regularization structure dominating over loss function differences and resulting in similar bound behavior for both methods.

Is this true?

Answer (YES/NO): NO